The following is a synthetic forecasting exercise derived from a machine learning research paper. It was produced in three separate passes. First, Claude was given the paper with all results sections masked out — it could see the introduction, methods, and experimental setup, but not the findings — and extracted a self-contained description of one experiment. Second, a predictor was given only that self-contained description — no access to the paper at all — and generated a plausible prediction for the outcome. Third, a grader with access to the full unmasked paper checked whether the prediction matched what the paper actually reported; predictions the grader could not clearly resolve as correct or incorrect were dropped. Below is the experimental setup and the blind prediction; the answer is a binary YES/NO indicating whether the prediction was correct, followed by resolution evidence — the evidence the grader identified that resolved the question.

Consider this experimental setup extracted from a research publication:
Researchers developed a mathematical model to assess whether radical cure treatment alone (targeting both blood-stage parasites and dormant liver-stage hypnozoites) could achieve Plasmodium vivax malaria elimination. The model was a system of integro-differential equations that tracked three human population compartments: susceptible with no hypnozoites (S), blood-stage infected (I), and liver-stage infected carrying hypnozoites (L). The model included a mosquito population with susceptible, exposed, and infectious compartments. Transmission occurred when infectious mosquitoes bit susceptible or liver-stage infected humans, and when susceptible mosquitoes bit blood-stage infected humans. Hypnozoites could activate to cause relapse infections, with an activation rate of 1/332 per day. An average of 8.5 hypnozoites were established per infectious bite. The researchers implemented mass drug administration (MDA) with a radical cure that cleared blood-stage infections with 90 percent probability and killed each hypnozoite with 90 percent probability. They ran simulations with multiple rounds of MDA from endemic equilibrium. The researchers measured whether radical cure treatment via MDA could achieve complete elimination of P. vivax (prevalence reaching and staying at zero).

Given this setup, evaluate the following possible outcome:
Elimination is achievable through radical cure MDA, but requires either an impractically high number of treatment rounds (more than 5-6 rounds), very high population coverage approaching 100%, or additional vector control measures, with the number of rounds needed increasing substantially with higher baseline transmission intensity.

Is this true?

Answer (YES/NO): NO